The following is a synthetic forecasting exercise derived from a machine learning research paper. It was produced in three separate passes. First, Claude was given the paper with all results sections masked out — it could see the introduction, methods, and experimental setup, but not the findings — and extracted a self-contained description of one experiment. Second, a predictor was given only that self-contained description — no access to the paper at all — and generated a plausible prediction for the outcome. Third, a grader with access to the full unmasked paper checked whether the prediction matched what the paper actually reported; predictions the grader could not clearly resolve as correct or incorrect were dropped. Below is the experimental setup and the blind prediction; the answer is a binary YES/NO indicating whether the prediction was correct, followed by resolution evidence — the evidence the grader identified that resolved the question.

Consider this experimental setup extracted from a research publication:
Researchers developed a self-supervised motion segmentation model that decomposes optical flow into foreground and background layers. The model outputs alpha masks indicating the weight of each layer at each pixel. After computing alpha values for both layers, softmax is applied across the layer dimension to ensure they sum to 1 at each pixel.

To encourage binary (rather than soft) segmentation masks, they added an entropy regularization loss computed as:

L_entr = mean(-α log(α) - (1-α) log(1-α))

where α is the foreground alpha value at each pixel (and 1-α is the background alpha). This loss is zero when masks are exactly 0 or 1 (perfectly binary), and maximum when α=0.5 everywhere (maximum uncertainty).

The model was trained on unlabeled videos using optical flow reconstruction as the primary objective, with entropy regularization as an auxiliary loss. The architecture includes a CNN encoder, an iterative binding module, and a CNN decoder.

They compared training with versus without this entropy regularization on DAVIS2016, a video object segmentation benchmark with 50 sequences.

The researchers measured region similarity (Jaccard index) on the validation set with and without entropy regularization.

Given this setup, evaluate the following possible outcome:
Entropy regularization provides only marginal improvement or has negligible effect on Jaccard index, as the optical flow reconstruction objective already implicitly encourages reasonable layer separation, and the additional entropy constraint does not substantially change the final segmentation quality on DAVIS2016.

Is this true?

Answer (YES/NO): NO